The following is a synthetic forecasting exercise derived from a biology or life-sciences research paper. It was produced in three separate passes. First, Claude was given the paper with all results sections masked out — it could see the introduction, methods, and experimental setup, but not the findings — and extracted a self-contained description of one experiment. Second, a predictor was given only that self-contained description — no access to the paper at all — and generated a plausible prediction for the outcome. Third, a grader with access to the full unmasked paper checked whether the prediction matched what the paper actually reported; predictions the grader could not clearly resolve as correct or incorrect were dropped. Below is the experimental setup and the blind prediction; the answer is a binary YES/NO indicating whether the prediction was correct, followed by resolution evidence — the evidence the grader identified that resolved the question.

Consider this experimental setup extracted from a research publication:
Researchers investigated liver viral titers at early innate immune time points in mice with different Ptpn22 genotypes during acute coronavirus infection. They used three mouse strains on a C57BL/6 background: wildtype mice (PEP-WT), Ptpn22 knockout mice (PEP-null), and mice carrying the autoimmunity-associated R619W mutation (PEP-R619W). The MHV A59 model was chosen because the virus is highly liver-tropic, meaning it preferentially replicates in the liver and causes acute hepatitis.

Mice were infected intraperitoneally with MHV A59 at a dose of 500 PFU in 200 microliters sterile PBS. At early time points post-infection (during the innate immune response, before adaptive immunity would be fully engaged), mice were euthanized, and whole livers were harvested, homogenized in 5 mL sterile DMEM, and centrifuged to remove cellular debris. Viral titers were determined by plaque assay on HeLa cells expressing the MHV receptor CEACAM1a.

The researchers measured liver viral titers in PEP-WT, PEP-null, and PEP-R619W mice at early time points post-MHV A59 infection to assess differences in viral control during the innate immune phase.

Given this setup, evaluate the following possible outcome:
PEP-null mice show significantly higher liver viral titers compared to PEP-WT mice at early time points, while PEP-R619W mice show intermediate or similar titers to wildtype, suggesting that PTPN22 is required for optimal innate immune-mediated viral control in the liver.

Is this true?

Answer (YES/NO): NO